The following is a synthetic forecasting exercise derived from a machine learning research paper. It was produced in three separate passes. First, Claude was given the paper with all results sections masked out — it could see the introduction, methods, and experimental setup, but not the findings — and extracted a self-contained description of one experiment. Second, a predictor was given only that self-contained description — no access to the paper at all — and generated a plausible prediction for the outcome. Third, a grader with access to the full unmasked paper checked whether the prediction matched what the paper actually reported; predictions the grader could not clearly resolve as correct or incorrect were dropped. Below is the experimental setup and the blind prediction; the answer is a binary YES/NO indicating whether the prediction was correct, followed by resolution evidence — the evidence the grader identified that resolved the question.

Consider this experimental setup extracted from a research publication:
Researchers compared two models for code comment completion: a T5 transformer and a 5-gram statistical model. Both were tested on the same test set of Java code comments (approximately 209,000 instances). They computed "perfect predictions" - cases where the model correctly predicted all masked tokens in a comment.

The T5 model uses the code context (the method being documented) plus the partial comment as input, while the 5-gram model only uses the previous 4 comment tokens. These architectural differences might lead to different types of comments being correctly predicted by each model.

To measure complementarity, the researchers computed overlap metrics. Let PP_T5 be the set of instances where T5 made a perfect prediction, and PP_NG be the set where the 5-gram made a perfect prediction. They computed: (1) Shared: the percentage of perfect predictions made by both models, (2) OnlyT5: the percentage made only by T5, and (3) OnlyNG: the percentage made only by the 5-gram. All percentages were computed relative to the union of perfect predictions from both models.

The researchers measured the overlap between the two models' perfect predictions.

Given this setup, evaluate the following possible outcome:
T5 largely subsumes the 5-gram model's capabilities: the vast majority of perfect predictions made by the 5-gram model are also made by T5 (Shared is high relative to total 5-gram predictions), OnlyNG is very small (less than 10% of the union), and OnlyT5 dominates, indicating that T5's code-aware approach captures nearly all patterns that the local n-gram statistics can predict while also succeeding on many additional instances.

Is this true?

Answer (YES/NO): NO